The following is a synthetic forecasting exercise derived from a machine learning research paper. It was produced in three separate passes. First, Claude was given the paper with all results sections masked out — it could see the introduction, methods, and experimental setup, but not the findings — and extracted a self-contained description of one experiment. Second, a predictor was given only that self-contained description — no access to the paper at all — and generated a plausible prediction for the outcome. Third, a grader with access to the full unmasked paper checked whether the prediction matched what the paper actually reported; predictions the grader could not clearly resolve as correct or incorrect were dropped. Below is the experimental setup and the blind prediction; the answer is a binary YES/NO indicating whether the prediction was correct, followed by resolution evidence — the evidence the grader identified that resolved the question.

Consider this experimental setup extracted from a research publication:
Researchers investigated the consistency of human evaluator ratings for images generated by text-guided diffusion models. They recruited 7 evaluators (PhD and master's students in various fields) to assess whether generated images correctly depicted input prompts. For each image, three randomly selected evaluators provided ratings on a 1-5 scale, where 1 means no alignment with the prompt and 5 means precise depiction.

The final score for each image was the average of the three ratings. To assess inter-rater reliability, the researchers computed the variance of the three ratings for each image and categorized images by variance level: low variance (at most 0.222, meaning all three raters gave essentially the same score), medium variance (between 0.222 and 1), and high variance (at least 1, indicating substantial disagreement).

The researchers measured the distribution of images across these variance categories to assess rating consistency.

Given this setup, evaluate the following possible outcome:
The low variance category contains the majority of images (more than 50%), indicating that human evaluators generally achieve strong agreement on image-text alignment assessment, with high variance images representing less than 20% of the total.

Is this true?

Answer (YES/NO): YES